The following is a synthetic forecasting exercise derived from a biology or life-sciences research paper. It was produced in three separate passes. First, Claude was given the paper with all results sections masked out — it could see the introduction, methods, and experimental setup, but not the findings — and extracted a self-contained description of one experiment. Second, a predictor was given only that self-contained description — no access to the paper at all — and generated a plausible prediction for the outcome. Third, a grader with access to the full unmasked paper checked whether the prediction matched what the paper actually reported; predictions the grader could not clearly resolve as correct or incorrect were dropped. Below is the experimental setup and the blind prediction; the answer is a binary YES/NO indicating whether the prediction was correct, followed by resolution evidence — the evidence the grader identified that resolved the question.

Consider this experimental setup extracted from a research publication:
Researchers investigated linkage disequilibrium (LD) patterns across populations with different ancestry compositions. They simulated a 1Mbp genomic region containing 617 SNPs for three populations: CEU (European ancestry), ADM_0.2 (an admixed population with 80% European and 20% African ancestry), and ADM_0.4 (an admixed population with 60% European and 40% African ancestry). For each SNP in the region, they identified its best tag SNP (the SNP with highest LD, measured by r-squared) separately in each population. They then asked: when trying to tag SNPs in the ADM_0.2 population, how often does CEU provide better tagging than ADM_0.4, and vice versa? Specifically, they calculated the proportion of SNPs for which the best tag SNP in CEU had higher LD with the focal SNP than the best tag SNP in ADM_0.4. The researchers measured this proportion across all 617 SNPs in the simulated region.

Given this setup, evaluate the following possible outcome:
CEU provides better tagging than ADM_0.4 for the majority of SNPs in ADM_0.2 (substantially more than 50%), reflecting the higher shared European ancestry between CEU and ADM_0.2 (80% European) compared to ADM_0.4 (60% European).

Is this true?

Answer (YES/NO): NO